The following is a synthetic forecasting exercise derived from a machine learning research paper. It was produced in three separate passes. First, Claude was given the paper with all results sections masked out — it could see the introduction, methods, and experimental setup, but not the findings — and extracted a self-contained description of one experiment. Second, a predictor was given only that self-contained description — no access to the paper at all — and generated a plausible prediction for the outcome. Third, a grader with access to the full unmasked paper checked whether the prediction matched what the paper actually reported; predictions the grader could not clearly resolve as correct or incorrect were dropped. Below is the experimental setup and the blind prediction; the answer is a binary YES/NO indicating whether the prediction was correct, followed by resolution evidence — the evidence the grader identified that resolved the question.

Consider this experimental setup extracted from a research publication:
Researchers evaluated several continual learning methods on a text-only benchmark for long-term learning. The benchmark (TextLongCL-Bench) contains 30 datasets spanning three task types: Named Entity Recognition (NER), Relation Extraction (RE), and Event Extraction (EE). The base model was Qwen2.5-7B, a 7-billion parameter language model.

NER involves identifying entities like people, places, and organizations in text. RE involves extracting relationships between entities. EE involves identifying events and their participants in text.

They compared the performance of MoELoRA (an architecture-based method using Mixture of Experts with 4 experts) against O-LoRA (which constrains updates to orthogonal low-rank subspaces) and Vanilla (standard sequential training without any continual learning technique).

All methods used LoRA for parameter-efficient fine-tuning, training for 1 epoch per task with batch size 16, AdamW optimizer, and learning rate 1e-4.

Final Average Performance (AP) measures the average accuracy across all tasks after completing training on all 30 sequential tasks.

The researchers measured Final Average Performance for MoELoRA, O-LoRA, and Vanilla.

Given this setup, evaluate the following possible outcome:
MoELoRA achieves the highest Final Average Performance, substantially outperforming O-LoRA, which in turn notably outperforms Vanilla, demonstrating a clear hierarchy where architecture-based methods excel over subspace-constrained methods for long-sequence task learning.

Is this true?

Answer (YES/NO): NO